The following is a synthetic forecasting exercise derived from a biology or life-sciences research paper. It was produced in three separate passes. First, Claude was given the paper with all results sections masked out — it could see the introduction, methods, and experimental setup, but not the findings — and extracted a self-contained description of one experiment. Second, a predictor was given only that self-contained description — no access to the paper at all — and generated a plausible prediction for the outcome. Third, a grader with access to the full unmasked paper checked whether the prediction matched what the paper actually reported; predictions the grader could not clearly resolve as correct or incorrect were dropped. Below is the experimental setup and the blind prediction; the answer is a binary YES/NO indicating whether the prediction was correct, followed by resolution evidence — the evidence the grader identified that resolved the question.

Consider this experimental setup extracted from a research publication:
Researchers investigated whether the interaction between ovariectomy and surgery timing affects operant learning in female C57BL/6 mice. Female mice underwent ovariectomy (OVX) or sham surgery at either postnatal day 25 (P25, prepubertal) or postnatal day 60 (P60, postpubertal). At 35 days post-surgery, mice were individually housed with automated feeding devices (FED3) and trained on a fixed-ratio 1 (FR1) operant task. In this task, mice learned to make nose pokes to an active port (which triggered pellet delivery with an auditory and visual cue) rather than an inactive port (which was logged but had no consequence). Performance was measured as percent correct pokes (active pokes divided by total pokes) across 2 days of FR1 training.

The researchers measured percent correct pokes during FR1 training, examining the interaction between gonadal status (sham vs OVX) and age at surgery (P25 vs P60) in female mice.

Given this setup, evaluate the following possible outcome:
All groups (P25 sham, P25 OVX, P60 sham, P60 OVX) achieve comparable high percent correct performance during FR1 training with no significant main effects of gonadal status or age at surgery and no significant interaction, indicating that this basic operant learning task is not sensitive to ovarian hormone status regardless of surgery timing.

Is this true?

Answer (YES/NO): NO